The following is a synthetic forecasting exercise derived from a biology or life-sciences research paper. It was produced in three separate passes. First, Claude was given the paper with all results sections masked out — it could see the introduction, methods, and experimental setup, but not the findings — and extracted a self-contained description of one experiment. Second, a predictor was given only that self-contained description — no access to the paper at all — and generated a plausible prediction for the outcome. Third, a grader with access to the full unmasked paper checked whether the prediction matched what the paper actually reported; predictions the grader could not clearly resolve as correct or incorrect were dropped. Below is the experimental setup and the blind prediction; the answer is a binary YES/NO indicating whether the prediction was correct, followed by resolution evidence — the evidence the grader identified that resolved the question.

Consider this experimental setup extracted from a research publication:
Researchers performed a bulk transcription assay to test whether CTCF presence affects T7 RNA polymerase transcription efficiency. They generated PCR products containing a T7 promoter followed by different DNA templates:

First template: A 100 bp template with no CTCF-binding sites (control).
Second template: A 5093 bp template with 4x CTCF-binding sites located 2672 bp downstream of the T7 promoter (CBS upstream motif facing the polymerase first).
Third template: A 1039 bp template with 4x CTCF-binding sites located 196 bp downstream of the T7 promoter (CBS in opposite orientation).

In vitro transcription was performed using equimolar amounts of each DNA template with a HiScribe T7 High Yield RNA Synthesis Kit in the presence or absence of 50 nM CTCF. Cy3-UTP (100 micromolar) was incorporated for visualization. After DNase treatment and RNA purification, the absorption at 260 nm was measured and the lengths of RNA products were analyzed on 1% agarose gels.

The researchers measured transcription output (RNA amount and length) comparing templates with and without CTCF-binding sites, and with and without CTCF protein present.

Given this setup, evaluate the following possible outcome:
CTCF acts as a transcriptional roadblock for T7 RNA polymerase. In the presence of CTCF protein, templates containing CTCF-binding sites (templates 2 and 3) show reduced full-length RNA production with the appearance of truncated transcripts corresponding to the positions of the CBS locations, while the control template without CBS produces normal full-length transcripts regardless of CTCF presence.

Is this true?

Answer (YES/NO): NO